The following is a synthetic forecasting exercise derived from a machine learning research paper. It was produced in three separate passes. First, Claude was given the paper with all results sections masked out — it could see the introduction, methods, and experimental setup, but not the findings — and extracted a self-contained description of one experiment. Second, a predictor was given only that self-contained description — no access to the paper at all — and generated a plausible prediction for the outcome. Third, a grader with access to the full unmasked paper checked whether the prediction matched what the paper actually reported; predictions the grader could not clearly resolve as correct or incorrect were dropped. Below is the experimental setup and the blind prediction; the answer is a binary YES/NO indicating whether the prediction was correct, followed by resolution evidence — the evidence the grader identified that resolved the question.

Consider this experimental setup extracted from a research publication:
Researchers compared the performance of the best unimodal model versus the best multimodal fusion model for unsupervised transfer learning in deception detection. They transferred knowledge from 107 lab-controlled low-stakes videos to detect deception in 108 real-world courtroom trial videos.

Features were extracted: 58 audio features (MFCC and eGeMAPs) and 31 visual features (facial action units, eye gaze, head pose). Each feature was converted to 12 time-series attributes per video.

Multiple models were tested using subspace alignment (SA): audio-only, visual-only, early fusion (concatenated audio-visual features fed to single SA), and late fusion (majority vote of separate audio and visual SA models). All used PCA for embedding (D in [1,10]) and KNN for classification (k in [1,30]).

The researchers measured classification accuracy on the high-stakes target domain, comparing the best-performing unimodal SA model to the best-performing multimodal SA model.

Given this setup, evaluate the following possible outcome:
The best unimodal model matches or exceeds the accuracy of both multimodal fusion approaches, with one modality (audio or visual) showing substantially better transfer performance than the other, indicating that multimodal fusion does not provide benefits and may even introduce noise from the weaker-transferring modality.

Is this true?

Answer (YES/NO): YES